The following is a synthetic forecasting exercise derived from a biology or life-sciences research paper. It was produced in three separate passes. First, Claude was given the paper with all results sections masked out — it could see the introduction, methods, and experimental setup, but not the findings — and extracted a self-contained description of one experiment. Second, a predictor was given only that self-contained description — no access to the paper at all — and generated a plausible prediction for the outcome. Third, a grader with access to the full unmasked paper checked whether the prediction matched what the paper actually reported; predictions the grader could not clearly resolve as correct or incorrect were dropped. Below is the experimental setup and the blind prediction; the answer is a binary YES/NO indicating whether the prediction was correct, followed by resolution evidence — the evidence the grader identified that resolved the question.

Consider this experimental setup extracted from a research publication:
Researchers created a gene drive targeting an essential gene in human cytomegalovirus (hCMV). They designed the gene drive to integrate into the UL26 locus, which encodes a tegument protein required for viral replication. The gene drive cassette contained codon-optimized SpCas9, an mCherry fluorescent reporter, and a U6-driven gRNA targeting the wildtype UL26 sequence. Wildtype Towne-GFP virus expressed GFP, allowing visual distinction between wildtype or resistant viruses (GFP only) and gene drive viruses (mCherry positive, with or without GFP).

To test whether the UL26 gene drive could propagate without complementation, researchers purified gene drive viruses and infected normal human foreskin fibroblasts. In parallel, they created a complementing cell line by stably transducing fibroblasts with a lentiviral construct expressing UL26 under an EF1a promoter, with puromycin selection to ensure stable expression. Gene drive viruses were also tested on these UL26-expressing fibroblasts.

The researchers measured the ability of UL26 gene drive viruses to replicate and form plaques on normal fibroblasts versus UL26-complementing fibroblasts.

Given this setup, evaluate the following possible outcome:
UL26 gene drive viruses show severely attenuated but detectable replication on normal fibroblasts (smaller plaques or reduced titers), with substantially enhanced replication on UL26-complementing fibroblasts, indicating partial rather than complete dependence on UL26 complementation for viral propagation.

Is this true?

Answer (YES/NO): YES